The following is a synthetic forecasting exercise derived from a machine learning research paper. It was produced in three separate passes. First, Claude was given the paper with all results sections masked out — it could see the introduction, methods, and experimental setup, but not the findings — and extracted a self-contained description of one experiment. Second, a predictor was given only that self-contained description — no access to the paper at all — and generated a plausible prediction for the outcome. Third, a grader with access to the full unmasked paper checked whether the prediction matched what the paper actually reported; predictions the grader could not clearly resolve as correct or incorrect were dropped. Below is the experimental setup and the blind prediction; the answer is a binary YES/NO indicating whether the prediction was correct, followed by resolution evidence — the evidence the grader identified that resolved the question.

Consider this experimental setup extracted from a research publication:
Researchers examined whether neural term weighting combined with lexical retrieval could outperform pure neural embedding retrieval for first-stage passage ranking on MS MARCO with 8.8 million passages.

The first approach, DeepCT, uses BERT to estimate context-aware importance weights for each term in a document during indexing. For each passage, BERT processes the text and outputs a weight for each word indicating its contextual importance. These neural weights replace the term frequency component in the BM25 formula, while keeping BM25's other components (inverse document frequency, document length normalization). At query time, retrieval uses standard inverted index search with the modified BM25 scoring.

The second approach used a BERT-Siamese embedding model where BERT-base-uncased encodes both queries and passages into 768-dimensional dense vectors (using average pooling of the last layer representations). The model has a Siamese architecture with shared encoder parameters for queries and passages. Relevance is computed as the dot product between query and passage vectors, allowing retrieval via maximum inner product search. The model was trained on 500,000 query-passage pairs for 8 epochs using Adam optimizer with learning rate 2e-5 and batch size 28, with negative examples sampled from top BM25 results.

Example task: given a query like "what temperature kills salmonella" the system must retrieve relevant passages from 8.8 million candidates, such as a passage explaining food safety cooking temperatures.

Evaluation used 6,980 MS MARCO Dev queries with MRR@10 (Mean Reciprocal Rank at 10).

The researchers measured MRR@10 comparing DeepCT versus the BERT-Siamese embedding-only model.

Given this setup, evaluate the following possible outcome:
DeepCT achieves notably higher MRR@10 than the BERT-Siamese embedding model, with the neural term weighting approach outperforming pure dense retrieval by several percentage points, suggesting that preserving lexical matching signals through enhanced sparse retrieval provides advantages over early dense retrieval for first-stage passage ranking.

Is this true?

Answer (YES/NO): NO